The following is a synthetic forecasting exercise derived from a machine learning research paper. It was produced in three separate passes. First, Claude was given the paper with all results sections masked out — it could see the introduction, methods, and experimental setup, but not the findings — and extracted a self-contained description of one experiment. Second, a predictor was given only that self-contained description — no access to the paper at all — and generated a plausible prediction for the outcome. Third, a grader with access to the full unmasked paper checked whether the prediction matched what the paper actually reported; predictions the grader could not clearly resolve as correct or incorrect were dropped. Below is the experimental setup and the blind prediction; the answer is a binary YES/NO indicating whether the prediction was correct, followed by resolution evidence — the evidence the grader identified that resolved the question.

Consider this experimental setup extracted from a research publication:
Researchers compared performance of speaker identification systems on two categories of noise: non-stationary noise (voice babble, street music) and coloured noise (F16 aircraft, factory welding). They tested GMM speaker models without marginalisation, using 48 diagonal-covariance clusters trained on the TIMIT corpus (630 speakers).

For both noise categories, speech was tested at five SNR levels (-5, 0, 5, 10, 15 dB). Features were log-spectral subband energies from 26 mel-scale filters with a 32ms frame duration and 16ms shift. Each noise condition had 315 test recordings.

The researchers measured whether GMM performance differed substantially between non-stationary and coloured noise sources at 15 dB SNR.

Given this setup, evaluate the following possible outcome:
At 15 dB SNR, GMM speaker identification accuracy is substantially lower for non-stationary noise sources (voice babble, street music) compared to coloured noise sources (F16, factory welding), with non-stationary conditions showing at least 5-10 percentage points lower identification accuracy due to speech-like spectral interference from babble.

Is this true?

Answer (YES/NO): NO